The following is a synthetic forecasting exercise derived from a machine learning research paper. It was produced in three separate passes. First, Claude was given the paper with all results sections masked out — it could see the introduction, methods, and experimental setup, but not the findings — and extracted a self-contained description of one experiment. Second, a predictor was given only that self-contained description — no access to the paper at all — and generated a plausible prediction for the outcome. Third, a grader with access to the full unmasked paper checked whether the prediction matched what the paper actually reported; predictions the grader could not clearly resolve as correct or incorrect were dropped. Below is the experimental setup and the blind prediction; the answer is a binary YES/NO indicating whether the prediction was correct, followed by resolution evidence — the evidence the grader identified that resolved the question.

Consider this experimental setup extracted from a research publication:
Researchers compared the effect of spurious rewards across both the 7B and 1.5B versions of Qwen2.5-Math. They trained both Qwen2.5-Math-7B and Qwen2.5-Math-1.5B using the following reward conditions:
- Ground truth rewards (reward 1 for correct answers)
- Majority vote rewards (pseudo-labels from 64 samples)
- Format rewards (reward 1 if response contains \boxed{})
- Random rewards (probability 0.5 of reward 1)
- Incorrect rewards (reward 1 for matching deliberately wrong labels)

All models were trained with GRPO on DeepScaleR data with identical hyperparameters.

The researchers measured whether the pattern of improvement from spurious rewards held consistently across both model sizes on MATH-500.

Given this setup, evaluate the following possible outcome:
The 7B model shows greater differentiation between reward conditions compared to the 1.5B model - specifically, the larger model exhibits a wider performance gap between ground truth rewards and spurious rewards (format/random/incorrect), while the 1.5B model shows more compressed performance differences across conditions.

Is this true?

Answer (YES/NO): NO